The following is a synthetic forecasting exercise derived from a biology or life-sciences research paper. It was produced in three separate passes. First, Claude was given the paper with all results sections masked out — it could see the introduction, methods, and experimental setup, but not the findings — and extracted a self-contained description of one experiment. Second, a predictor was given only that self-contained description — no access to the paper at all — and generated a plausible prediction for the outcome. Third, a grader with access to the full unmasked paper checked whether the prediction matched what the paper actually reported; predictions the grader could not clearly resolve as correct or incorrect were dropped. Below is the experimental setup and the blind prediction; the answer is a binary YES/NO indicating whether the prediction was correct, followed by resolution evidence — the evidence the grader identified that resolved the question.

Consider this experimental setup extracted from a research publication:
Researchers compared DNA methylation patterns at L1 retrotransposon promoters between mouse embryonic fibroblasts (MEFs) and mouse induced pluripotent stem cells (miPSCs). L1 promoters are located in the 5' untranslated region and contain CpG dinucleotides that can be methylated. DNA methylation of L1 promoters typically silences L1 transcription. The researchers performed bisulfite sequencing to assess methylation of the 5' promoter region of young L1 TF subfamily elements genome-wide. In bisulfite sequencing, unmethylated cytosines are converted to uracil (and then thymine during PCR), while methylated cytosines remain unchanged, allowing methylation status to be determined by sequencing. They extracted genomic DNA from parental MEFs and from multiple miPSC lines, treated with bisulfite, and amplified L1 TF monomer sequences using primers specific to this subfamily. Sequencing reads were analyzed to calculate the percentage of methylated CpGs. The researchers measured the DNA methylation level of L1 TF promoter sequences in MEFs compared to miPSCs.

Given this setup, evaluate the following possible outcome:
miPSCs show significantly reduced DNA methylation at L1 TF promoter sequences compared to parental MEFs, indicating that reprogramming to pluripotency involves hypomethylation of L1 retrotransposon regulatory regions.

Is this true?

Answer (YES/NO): YES